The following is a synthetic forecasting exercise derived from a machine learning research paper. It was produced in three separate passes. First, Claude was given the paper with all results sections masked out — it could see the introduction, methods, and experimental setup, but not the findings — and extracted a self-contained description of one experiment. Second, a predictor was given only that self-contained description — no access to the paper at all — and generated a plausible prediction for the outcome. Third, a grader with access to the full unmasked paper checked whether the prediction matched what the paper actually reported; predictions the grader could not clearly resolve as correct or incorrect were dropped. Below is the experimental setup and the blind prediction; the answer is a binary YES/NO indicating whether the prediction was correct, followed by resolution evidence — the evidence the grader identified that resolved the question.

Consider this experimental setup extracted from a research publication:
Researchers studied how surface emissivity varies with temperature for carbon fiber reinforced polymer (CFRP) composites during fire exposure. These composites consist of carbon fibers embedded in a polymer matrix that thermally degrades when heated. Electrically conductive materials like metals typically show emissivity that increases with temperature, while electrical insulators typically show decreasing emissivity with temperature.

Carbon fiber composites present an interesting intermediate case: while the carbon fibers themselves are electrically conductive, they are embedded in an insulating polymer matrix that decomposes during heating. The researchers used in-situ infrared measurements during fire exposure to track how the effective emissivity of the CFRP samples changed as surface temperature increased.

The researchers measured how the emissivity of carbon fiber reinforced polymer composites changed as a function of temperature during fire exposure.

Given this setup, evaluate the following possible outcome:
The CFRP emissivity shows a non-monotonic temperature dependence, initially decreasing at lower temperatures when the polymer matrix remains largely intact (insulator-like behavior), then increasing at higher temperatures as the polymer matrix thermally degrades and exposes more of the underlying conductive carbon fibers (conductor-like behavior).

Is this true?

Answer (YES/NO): NO